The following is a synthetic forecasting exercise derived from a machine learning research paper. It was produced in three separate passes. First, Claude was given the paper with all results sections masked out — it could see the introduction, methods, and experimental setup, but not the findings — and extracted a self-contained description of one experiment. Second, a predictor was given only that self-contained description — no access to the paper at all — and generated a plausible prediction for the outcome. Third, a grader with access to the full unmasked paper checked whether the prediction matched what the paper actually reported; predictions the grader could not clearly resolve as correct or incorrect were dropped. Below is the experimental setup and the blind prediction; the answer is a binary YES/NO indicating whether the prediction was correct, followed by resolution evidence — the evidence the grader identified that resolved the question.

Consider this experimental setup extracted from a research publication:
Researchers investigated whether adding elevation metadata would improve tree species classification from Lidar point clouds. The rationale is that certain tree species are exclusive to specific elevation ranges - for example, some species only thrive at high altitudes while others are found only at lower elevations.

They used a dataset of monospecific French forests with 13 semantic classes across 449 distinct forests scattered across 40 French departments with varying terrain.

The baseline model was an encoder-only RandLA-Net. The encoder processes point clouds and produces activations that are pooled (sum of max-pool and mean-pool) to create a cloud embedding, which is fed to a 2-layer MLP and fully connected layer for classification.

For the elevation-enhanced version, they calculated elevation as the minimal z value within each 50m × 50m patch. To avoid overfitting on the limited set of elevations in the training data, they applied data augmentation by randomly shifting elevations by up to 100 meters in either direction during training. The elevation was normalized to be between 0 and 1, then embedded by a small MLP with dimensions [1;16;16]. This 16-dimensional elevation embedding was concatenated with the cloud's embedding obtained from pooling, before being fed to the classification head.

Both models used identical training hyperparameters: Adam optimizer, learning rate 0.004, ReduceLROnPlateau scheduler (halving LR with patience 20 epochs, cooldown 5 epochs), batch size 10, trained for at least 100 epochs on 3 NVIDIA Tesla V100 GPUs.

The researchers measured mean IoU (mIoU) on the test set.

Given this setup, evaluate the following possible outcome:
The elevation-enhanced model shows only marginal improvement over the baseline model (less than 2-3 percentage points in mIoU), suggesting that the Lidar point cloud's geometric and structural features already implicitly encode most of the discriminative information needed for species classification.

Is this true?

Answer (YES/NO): YES